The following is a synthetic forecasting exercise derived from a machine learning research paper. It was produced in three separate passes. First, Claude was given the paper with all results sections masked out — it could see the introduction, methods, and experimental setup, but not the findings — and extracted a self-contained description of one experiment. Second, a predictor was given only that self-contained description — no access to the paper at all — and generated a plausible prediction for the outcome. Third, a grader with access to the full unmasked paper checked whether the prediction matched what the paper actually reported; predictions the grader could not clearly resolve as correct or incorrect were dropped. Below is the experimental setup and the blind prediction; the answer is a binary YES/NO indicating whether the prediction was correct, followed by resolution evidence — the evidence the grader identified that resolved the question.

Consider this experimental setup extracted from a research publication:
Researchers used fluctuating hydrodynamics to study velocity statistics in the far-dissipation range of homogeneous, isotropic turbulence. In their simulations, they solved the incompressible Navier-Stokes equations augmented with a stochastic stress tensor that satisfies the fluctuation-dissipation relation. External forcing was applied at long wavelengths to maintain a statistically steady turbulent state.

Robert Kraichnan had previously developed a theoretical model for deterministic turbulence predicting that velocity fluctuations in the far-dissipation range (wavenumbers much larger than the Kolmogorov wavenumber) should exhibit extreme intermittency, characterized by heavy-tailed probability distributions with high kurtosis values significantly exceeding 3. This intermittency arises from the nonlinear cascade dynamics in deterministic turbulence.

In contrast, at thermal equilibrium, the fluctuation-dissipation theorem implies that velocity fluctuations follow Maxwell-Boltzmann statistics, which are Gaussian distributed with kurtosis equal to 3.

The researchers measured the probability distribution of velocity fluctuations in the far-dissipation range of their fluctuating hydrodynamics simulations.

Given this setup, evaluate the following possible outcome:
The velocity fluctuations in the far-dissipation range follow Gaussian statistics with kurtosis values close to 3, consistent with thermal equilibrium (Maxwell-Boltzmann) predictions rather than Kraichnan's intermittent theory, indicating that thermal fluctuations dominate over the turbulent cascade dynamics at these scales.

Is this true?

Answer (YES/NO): YES